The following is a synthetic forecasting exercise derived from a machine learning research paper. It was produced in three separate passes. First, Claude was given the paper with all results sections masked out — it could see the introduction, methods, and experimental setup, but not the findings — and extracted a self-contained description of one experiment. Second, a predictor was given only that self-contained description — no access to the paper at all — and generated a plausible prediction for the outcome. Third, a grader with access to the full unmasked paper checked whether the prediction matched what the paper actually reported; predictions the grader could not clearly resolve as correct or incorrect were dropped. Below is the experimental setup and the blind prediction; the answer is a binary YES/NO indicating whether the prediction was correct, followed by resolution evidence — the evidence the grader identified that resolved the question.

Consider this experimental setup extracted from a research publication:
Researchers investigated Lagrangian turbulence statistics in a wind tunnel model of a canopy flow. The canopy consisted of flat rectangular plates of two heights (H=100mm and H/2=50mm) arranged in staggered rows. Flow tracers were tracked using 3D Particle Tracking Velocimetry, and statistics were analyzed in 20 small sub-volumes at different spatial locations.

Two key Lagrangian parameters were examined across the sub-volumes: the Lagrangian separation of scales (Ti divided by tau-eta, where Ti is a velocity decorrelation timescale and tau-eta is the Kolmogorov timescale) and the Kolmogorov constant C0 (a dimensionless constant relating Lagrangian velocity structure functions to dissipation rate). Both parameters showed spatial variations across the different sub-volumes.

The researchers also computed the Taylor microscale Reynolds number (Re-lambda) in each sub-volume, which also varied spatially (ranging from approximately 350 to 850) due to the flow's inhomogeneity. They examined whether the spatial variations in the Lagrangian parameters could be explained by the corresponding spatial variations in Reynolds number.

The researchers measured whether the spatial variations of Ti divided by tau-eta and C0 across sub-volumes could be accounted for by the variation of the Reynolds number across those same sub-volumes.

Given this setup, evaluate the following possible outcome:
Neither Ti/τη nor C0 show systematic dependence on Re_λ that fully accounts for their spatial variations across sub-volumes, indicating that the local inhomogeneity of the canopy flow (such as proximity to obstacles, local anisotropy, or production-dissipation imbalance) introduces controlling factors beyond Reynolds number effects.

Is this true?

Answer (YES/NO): NO